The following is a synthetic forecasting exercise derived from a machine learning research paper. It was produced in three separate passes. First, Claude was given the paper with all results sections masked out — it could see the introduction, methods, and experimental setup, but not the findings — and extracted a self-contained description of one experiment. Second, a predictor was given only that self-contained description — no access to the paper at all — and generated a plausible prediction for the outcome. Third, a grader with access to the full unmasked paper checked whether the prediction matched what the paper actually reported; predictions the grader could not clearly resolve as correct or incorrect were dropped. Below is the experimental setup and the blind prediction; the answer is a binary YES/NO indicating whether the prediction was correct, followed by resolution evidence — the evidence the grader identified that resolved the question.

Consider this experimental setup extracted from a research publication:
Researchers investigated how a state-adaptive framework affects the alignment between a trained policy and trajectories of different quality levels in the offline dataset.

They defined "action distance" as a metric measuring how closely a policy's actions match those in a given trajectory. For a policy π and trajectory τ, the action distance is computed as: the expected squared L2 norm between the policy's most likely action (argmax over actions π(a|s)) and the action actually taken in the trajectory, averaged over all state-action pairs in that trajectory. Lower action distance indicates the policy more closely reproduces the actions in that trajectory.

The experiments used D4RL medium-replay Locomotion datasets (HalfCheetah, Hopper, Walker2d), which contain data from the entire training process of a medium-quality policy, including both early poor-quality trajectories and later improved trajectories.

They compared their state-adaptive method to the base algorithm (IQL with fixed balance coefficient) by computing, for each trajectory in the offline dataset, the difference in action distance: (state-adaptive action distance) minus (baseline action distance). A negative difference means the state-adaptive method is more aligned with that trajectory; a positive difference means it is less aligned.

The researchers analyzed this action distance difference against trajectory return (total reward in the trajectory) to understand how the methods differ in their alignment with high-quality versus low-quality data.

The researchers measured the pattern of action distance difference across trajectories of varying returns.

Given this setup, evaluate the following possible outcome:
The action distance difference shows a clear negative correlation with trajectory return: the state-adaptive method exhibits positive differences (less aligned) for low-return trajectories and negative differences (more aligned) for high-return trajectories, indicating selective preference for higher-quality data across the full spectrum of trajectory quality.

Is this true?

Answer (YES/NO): YES